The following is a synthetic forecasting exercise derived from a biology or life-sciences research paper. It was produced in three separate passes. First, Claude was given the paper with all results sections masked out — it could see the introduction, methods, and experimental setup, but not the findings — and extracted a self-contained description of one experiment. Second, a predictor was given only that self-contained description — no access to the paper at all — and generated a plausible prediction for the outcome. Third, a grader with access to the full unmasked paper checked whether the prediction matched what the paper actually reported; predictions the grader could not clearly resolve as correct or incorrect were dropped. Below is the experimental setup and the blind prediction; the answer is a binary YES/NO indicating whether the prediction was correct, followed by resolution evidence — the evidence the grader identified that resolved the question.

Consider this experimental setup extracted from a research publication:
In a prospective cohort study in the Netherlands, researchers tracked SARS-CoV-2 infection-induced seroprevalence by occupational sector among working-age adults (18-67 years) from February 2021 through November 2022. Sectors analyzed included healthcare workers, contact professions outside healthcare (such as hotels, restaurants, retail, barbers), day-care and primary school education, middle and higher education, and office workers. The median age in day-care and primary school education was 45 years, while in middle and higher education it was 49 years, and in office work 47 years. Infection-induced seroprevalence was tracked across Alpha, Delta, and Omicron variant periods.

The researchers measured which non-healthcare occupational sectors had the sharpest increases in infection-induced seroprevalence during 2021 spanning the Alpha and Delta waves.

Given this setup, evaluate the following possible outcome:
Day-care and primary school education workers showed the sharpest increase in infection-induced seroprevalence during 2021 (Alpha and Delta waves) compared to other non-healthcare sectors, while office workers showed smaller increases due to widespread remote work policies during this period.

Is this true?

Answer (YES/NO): NO